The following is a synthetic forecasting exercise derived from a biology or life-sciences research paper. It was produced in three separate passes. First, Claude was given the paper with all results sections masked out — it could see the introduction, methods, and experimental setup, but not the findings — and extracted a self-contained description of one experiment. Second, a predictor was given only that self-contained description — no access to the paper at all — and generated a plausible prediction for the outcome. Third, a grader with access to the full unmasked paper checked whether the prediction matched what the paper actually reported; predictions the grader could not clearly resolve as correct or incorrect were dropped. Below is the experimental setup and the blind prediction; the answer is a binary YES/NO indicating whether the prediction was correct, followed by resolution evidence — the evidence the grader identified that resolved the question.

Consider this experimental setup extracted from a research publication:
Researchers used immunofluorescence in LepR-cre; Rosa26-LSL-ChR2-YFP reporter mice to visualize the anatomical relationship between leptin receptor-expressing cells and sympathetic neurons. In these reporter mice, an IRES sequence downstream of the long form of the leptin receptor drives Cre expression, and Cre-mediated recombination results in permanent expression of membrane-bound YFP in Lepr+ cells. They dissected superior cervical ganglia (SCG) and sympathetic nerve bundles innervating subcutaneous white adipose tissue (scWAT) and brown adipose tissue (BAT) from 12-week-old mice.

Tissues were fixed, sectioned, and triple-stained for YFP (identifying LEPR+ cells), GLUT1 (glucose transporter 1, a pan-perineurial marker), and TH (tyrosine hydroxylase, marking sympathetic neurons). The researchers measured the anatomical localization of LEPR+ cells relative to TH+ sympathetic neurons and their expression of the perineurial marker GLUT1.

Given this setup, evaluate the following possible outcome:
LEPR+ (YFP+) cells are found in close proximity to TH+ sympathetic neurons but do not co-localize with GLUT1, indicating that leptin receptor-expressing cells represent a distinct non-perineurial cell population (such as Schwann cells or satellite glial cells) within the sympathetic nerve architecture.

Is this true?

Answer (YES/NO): NO